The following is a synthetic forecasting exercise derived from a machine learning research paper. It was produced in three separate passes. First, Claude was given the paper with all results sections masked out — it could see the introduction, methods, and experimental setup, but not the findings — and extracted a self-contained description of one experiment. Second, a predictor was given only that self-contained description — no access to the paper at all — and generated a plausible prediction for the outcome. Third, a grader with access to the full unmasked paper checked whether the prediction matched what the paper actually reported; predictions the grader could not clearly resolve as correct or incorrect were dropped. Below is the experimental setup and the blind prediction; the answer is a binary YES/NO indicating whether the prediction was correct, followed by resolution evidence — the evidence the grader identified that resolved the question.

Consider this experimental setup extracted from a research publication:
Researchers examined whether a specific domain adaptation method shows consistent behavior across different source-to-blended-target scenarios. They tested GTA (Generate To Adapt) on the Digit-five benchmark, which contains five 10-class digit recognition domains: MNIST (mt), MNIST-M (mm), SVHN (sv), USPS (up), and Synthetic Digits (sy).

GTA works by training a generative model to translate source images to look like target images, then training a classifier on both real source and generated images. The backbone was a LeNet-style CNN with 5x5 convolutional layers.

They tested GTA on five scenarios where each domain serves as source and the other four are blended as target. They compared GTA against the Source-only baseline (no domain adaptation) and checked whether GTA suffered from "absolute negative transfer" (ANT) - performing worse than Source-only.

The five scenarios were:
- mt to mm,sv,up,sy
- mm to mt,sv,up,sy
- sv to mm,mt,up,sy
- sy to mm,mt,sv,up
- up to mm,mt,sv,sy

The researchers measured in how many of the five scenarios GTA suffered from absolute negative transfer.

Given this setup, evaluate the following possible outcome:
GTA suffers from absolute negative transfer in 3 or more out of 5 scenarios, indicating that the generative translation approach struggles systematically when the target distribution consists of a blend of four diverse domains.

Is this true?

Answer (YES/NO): NO